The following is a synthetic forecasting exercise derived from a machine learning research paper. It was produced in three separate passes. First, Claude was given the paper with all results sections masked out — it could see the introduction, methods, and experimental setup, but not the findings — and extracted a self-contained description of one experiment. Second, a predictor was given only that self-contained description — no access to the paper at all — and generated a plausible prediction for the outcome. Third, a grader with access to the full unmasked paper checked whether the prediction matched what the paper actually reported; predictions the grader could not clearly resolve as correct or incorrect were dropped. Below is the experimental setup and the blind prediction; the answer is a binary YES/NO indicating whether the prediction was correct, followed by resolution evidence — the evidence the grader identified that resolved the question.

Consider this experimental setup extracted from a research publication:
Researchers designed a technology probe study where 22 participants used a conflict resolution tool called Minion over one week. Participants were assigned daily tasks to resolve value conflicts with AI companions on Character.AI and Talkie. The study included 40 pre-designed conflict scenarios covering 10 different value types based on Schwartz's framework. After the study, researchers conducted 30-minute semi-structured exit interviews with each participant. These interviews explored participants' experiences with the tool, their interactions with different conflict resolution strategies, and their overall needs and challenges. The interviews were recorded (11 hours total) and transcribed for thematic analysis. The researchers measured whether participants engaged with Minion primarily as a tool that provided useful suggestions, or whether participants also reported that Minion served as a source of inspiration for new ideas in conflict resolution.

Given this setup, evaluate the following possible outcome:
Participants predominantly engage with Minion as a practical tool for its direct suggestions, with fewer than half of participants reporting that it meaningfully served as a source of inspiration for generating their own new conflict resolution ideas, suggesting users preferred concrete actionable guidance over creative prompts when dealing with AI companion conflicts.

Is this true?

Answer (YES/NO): NO